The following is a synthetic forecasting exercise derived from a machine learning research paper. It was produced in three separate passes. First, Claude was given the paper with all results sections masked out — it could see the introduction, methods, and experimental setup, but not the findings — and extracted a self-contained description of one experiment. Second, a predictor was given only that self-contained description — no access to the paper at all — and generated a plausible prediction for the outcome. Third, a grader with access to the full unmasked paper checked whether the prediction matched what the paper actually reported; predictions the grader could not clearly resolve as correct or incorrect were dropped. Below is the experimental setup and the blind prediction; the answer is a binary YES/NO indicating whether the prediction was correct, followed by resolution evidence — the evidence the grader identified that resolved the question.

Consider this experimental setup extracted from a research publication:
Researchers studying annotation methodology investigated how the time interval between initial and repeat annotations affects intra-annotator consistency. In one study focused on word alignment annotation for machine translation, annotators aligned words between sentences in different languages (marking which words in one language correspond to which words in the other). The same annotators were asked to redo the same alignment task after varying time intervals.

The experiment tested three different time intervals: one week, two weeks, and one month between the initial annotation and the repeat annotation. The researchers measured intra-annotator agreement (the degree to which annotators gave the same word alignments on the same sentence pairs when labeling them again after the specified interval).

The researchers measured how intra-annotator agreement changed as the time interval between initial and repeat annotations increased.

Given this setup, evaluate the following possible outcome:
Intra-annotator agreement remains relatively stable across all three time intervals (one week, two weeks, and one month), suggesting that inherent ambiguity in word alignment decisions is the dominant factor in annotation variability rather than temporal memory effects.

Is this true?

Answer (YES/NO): NO